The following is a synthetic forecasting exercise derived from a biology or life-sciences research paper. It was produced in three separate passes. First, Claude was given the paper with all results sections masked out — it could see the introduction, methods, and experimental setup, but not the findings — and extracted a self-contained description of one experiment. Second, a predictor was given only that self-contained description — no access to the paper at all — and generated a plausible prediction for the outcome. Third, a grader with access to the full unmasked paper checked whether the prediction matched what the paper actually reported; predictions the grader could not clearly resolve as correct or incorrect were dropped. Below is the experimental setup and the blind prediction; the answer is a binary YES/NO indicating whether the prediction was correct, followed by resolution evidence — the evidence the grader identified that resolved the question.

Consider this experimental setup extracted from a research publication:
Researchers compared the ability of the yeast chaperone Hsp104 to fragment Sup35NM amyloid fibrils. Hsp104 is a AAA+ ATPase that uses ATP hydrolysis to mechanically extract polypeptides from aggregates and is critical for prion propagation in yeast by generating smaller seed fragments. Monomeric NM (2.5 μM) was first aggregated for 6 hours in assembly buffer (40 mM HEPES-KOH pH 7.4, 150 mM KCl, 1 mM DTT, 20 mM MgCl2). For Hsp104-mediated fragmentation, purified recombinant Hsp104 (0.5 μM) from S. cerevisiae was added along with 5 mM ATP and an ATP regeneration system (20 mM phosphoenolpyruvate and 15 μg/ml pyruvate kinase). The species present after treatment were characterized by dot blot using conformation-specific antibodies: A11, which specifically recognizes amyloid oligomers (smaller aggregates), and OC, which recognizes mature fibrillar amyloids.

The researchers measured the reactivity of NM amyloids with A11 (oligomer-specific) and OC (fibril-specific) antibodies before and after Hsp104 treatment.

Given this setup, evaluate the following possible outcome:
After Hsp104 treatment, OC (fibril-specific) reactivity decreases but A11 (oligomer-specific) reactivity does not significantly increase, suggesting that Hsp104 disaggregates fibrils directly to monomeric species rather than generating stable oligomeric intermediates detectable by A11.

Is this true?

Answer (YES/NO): NO